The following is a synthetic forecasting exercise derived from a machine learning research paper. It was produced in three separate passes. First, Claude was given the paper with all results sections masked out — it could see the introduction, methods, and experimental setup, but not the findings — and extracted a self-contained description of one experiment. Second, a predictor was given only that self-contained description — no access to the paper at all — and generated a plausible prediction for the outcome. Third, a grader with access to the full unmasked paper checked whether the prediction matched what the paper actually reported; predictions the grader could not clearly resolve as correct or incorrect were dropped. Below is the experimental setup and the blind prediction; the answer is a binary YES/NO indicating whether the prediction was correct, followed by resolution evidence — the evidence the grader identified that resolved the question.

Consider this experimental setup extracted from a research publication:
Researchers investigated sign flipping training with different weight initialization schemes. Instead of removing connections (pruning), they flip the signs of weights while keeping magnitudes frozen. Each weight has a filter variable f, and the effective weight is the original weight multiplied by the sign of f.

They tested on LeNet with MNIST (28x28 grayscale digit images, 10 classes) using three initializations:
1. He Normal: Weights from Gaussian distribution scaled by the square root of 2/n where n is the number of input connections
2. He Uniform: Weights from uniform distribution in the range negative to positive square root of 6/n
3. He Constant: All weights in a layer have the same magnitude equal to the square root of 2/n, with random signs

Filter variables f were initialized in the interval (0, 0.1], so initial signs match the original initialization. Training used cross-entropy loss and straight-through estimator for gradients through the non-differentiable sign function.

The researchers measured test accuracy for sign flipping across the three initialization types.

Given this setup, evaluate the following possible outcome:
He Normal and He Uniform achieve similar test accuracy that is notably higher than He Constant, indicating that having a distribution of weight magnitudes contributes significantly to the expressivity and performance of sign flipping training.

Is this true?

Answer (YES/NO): NO